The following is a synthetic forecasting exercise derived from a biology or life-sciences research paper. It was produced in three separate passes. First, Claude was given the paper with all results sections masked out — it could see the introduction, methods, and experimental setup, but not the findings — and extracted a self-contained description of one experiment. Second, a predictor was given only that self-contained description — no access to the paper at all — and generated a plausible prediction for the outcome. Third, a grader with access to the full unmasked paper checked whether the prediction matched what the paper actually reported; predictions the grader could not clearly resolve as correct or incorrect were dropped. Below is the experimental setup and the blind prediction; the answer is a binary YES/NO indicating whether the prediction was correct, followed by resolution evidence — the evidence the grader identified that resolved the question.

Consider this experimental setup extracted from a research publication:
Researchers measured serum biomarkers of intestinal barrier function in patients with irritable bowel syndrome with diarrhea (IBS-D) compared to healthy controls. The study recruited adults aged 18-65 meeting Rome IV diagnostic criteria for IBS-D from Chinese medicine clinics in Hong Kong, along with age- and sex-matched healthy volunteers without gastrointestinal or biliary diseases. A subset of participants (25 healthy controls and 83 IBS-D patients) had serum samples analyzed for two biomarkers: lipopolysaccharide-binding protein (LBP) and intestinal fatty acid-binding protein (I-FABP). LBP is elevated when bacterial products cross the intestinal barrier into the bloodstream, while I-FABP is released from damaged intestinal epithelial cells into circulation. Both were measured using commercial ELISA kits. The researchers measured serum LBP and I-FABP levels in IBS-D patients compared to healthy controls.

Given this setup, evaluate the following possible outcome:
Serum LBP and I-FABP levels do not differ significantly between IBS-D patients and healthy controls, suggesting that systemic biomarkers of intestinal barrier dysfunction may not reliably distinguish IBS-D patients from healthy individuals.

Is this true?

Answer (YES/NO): NO